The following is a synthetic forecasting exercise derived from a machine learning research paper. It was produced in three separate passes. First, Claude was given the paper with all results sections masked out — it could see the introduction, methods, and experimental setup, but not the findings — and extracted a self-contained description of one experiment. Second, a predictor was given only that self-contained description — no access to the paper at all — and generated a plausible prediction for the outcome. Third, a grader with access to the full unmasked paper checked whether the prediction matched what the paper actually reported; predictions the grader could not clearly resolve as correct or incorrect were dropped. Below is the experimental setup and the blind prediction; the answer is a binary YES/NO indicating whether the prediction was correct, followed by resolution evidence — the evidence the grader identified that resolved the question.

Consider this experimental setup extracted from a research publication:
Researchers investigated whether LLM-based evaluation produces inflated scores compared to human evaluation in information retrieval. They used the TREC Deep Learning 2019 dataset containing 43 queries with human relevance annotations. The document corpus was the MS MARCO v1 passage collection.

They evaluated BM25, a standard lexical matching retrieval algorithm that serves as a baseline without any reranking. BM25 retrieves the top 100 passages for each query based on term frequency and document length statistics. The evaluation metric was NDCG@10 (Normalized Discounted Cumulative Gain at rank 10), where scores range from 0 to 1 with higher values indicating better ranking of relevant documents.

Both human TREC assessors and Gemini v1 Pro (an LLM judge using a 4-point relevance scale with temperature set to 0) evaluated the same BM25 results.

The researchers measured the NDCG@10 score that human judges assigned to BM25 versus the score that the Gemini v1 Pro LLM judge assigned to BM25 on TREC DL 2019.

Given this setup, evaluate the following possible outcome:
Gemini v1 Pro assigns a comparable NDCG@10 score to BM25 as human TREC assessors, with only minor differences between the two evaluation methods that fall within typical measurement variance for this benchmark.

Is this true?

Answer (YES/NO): NO